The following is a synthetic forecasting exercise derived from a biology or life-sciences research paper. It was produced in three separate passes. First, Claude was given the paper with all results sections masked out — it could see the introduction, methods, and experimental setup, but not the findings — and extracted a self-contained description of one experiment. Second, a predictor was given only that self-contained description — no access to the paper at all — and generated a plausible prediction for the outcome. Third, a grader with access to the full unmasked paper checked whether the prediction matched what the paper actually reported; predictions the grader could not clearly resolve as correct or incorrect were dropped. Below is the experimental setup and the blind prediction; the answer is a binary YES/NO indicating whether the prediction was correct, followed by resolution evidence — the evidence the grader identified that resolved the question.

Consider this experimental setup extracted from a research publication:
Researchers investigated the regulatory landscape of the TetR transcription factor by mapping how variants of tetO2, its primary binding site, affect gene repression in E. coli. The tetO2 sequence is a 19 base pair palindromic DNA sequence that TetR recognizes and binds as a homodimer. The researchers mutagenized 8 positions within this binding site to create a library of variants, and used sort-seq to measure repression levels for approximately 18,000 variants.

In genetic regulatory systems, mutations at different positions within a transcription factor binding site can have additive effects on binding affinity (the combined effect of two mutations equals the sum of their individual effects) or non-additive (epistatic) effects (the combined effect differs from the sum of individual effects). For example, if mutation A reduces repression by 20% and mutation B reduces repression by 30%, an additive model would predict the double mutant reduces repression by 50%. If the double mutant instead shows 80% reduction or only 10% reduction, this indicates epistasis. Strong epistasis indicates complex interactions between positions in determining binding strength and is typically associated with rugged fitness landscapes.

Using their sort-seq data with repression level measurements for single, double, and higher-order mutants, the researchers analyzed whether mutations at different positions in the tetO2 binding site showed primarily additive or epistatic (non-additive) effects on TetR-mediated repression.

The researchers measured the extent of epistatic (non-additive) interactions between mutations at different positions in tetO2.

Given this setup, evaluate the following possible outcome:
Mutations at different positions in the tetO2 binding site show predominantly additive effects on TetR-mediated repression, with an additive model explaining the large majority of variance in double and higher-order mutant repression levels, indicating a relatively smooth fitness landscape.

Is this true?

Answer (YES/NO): NO